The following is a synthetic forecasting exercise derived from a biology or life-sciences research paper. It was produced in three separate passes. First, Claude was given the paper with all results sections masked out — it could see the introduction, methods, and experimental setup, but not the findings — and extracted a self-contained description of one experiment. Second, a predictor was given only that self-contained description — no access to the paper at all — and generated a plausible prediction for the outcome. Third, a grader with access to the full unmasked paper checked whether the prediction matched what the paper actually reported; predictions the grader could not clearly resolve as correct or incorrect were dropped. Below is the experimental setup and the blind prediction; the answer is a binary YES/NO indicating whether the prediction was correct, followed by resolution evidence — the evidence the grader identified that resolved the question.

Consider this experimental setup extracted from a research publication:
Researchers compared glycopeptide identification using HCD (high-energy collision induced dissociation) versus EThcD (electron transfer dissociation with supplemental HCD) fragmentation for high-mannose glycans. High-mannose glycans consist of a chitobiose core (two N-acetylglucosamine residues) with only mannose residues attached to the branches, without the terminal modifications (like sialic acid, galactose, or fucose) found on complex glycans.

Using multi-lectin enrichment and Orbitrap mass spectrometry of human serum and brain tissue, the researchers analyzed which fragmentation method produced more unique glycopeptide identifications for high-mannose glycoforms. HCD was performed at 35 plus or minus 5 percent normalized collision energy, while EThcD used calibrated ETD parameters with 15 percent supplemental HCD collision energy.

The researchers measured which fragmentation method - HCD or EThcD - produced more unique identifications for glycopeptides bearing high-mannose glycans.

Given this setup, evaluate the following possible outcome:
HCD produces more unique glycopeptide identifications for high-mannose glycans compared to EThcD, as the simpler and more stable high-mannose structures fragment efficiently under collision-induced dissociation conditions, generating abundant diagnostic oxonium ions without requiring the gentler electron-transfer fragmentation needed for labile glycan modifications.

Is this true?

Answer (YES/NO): NO